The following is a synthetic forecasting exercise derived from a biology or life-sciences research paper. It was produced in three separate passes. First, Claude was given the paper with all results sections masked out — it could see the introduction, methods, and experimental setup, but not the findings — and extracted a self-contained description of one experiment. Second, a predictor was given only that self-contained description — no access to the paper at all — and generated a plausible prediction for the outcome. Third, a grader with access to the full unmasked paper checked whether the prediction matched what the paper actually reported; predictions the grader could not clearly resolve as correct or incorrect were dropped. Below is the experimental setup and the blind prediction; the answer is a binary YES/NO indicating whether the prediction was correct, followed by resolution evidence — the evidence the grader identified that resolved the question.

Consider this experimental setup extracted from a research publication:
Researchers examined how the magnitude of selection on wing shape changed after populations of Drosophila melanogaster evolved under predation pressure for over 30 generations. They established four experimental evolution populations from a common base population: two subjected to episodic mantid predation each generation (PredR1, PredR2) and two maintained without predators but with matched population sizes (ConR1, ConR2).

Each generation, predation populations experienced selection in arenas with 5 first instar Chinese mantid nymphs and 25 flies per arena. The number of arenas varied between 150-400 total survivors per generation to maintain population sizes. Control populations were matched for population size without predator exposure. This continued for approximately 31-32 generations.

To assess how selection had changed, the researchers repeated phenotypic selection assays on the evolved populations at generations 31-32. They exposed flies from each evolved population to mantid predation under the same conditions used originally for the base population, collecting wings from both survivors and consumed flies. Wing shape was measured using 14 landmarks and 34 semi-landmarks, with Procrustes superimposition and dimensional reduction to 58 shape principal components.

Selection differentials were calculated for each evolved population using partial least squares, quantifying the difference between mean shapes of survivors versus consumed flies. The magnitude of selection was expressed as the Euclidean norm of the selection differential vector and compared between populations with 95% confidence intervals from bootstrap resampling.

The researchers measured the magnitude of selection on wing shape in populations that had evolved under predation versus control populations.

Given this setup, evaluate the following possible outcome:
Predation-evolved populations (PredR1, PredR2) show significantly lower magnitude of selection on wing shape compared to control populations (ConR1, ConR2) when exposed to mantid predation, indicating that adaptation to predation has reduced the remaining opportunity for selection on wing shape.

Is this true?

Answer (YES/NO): YES